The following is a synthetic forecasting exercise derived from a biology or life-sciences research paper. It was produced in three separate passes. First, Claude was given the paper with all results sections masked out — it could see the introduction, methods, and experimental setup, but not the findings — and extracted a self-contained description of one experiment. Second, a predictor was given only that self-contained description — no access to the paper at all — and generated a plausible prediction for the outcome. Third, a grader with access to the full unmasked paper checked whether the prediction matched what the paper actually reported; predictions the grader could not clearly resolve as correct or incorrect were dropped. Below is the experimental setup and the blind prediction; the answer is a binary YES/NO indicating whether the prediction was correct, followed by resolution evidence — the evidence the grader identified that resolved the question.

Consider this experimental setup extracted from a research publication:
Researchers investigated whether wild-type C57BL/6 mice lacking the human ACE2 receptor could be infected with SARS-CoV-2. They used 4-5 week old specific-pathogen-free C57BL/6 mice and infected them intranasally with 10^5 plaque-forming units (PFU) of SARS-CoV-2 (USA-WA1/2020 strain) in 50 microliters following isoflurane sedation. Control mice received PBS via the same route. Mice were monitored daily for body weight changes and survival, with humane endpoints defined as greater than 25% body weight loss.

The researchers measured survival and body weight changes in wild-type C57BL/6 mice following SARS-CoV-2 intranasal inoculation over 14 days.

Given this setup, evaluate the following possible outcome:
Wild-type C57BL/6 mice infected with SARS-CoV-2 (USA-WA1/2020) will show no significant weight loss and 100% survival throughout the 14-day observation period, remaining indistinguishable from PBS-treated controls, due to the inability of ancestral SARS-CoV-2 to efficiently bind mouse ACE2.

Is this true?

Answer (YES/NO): YES